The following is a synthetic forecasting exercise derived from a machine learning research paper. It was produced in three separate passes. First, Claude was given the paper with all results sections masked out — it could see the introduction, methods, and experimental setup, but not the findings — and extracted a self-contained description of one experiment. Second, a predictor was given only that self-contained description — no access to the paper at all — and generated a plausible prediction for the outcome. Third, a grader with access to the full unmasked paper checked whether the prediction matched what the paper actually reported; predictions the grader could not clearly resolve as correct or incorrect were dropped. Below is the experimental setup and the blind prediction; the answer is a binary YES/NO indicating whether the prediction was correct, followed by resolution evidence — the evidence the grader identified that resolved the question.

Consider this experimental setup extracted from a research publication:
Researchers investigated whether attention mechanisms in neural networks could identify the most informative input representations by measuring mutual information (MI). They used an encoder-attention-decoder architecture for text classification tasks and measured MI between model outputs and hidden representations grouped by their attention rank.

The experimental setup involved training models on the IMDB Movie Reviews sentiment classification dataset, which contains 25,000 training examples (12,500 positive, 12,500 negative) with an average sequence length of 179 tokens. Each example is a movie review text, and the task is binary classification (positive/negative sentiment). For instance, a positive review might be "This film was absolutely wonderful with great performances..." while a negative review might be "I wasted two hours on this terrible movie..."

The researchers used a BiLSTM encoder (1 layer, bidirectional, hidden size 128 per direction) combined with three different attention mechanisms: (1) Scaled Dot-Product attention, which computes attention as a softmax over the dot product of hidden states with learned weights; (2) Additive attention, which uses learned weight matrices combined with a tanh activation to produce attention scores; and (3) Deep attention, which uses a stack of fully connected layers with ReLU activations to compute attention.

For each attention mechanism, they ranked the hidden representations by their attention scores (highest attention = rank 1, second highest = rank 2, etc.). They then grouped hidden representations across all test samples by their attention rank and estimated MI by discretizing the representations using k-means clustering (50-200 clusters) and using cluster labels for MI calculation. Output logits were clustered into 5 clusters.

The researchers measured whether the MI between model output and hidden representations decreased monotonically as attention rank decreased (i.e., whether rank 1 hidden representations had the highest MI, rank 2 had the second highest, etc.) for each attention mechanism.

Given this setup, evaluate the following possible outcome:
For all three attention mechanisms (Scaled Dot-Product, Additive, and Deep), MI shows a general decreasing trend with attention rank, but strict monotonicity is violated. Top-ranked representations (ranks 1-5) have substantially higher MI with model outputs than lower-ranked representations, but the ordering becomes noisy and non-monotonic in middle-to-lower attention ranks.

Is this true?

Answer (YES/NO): NO